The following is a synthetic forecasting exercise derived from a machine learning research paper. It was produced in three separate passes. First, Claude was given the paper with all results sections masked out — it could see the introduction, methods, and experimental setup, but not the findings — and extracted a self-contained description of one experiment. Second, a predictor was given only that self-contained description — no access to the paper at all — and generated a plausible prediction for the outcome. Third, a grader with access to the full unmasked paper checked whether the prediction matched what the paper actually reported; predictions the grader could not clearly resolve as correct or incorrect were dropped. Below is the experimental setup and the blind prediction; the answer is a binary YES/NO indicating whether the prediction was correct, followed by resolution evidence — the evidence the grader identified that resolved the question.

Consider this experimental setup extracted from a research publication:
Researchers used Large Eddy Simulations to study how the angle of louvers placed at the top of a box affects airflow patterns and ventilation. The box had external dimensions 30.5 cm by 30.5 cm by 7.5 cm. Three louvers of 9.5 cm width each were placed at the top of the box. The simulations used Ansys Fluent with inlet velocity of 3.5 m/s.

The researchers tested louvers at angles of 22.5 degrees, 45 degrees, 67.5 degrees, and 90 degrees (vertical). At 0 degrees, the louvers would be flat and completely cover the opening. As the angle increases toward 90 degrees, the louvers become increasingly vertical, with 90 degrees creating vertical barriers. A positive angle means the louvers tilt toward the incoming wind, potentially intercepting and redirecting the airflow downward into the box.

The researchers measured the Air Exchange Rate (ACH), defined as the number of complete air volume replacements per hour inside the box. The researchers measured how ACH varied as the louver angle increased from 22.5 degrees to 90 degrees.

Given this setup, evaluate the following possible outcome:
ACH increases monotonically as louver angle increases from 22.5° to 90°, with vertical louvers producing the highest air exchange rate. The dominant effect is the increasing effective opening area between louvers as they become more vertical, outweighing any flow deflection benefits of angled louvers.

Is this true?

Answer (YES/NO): NO